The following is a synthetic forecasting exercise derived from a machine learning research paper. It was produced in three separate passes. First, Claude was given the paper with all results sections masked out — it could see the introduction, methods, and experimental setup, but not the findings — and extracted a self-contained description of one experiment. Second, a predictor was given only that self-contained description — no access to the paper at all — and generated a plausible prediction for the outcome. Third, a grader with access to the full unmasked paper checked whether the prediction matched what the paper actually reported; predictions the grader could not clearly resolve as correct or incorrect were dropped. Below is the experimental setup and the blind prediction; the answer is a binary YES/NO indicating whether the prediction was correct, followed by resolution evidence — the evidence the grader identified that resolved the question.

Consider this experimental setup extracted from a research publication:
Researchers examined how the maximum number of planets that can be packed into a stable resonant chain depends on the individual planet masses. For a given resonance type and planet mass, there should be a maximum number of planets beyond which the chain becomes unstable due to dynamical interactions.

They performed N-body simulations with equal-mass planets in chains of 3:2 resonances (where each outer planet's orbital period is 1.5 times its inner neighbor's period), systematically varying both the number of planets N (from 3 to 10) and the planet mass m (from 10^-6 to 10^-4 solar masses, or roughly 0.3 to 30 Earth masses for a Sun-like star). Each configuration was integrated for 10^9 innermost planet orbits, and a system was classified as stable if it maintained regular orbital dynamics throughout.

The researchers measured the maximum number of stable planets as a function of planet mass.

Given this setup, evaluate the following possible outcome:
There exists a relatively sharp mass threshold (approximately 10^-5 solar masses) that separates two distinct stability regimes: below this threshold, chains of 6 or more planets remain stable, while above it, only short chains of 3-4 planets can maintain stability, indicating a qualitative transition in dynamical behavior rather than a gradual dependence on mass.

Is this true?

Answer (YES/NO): NO